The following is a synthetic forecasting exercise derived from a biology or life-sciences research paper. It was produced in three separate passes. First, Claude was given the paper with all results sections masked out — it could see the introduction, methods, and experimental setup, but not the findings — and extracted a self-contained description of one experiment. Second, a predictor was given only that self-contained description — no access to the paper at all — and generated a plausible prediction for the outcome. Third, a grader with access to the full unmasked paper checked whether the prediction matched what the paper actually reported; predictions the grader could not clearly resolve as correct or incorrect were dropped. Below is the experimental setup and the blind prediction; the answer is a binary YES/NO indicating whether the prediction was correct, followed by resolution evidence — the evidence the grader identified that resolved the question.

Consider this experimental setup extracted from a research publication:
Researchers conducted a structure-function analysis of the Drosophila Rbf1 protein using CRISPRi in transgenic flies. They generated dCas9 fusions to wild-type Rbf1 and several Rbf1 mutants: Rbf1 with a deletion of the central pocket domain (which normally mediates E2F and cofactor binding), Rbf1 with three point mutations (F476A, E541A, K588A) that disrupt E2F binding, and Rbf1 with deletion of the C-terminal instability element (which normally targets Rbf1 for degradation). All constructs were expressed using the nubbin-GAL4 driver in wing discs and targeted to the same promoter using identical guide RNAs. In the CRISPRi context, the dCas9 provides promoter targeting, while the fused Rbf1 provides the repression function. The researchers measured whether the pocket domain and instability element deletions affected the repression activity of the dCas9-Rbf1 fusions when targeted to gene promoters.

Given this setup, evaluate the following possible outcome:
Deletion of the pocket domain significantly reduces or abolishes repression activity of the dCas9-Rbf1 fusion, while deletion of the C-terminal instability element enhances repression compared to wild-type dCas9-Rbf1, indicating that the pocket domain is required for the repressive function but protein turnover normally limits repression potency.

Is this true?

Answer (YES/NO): NO